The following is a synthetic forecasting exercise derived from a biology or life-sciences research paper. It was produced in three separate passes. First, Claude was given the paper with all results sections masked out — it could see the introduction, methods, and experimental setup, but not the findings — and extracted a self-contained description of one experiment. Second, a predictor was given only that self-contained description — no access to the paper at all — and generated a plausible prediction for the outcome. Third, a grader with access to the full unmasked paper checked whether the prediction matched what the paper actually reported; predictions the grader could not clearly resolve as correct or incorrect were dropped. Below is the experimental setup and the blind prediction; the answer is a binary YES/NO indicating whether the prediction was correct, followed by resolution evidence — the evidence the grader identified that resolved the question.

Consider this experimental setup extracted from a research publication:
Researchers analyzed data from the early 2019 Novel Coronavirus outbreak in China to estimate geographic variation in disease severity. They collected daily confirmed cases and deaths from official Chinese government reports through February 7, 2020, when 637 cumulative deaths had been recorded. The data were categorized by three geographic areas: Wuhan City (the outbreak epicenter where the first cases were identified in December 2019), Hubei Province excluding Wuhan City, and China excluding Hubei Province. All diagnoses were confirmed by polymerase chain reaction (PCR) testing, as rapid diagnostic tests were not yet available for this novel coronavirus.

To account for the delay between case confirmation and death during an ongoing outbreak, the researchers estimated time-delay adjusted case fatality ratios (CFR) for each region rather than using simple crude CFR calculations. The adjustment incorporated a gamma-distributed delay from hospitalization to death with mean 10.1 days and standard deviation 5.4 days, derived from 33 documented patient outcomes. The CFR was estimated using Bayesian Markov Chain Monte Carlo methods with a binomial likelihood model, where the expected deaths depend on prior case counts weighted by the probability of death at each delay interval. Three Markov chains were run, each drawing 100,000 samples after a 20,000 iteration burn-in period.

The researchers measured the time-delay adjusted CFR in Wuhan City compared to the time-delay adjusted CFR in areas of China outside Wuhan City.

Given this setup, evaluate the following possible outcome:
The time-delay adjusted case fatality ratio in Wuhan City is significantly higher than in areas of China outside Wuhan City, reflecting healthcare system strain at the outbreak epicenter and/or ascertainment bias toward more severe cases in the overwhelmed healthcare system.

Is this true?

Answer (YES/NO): YES